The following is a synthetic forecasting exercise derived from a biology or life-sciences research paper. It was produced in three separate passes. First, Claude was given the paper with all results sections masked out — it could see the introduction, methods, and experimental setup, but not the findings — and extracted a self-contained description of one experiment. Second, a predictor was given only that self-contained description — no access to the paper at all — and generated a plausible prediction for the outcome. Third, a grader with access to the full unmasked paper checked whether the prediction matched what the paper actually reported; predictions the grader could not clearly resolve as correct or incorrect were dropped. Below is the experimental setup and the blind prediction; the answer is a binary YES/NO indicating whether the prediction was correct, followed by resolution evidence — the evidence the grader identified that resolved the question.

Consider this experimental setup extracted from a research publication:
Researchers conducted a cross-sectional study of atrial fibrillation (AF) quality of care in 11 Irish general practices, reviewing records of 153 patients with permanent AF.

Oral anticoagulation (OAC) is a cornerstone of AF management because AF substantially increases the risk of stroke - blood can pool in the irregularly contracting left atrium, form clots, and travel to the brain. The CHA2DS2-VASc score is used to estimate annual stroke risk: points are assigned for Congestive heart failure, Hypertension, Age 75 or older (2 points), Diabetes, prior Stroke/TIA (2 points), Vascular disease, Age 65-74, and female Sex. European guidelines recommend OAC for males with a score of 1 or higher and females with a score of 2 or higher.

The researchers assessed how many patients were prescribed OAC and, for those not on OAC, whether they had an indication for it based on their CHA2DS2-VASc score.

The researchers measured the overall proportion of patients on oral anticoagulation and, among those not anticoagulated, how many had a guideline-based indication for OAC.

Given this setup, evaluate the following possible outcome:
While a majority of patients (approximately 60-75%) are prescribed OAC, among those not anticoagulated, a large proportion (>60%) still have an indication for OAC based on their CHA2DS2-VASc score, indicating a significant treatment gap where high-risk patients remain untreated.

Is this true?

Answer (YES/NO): NO